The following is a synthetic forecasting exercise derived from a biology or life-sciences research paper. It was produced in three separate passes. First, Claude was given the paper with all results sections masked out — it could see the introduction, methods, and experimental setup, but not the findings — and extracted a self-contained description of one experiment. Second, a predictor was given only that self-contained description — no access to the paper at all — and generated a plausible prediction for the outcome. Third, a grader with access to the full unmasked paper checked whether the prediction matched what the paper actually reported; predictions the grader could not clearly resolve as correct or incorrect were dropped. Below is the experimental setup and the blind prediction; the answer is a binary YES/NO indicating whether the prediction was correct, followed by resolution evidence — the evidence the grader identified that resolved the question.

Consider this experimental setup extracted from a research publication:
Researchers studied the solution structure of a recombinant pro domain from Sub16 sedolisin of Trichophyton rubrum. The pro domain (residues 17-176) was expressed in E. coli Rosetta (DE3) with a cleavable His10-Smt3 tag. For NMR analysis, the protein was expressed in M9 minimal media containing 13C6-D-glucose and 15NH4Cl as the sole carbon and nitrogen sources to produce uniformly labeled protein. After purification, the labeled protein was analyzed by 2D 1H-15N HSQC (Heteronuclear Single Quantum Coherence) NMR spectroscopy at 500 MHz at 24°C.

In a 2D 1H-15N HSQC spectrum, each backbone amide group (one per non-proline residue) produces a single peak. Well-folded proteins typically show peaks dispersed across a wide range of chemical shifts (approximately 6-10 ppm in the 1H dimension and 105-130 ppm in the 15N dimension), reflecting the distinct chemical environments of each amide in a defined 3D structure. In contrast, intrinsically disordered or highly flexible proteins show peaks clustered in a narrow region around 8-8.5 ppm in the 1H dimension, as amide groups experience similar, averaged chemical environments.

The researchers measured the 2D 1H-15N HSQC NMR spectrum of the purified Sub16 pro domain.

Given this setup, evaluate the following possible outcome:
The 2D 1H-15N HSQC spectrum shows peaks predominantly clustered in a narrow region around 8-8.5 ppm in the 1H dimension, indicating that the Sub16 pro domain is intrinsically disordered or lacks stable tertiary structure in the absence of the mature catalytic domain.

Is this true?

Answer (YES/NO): NO